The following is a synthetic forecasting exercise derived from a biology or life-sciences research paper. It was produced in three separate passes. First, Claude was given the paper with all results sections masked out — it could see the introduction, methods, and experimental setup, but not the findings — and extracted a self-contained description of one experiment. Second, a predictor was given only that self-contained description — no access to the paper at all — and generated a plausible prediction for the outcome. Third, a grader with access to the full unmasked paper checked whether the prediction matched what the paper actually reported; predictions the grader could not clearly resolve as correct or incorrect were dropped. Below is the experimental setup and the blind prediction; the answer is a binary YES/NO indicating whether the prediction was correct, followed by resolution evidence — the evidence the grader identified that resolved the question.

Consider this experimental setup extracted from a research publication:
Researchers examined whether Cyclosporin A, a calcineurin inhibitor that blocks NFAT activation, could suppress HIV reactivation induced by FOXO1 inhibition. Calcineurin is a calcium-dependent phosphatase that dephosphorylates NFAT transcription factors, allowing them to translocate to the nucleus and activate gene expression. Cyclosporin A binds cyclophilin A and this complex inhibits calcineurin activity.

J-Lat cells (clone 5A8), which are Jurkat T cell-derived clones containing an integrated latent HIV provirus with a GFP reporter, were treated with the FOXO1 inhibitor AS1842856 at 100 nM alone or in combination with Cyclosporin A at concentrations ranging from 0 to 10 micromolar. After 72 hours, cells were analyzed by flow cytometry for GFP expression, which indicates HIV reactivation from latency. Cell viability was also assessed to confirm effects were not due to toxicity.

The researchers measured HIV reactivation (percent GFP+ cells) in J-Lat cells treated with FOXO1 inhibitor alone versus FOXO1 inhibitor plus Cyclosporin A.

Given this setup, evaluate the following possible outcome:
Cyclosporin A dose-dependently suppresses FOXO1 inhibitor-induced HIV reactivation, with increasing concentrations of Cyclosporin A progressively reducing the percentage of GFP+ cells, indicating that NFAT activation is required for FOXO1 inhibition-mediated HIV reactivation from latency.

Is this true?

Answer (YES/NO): YES